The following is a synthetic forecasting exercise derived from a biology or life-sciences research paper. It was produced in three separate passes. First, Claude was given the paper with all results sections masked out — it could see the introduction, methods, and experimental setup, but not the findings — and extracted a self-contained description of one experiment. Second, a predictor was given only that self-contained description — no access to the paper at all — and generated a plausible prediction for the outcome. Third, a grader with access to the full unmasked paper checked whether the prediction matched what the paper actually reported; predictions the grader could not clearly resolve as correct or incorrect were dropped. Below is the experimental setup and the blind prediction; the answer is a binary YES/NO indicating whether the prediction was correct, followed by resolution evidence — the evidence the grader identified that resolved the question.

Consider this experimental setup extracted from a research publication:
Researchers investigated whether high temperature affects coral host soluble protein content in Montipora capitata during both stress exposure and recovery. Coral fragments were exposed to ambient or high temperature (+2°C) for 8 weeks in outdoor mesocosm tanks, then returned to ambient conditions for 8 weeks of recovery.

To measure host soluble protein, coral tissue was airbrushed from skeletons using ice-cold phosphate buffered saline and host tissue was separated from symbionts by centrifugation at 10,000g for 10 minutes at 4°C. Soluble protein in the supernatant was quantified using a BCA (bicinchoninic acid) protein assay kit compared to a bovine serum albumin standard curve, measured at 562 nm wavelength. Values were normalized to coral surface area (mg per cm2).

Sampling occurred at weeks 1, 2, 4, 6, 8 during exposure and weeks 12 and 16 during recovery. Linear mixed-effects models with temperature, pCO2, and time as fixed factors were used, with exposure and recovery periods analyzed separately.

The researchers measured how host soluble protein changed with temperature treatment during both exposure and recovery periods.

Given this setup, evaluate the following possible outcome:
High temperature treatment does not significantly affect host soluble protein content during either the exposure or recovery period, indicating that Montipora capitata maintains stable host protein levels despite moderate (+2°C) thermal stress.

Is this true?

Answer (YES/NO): NO